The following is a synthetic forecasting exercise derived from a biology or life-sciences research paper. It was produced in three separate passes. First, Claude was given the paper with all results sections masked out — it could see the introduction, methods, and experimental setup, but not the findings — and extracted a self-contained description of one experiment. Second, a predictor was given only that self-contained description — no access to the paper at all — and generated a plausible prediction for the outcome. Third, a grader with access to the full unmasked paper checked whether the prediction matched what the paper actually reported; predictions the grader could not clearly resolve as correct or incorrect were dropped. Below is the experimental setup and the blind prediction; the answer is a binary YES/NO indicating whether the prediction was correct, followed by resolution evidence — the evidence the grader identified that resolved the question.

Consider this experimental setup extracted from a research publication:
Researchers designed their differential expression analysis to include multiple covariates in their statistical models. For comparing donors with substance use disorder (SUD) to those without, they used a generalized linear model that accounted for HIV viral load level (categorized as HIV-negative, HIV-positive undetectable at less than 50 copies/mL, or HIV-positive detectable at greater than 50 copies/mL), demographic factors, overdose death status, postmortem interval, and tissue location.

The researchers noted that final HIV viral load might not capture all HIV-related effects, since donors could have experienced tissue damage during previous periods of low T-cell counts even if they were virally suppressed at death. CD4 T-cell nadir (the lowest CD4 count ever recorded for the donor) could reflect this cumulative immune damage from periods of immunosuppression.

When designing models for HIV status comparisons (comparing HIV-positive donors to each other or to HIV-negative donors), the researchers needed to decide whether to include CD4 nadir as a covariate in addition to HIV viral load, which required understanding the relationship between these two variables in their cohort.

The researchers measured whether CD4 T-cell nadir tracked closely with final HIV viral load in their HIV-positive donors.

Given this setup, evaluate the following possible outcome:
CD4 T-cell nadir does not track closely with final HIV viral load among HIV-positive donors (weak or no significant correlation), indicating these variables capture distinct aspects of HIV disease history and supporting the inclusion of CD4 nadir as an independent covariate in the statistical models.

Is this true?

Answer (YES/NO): NO